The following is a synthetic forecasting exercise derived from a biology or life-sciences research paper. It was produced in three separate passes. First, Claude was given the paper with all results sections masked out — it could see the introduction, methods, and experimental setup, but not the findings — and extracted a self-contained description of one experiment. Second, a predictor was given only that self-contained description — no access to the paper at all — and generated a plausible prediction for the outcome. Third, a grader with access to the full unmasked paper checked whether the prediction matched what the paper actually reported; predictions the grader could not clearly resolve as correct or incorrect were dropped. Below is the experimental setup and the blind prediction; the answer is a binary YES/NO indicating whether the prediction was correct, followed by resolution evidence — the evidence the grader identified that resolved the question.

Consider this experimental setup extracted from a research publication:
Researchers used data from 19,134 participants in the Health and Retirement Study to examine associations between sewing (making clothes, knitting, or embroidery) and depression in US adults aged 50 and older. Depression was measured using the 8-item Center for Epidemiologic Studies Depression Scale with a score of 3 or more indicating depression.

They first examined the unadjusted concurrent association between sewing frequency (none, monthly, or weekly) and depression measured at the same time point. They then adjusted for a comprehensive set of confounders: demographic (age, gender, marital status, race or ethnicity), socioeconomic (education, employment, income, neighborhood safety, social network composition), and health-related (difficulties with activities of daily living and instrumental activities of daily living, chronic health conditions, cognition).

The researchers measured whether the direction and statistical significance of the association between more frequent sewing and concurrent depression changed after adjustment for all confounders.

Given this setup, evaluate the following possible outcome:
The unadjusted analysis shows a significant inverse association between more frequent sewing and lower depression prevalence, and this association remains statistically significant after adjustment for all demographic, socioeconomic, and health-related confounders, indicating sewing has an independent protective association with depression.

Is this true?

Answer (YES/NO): NO